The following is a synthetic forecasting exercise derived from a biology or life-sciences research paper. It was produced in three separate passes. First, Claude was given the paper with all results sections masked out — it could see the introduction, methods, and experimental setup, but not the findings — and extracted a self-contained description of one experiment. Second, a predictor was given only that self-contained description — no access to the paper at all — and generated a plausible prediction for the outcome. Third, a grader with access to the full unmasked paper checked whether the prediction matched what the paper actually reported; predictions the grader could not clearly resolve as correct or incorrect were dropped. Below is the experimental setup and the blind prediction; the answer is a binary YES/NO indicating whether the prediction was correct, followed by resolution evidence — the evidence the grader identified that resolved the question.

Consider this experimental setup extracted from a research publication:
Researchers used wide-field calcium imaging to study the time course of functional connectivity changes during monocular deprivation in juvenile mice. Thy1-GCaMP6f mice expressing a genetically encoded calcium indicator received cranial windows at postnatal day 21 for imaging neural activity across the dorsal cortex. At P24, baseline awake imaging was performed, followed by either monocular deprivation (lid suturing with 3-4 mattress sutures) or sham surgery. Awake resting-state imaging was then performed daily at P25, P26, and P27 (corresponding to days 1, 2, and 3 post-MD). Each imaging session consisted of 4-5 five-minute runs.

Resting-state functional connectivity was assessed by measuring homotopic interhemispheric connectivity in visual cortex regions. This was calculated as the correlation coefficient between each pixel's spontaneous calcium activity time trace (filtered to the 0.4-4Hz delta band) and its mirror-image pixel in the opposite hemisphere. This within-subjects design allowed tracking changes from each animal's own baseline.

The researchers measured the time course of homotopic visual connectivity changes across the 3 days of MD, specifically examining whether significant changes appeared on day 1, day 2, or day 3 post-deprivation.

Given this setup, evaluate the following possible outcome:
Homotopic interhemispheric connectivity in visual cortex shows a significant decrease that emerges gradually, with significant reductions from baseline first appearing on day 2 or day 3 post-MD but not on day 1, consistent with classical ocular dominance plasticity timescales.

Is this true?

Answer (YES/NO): NO